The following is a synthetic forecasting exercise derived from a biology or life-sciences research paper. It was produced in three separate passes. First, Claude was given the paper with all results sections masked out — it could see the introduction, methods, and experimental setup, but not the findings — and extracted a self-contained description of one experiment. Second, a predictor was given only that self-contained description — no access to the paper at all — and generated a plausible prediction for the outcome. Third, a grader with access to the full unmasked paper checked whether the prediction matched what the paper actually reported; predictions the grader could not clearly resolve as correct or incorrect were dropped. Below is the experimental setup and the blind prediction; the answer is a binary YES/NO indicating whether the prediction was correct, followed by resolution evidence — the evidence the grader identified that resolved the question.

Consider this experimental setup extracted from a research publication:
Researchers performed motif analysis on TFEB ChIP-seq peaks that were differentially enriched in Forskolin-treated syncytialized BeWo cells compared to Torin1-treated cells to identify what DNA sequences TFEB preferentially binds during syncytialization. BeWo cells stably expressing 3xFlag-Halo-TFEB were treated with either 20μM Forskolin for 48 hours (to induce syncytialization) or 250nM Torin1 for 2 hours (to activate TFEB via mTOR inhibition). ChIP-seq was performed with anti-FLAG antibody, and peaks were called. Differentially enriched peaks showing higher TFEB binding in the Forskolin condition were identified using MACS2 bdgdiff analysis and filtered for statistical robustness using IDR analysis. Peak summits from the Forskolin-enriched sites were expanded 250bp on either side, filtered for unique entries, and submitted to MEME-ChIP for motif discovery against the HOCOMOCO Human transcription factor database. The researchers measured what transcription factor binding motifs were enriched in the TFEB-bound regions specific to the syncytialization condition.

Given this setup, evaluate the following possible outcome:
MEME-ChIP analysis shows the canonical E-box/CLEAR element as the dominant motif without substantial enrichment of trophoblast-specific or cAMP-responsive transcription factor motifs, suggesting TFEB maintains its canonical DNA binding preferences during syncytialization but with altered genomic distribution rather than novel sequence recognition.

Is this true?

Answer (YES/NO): YES